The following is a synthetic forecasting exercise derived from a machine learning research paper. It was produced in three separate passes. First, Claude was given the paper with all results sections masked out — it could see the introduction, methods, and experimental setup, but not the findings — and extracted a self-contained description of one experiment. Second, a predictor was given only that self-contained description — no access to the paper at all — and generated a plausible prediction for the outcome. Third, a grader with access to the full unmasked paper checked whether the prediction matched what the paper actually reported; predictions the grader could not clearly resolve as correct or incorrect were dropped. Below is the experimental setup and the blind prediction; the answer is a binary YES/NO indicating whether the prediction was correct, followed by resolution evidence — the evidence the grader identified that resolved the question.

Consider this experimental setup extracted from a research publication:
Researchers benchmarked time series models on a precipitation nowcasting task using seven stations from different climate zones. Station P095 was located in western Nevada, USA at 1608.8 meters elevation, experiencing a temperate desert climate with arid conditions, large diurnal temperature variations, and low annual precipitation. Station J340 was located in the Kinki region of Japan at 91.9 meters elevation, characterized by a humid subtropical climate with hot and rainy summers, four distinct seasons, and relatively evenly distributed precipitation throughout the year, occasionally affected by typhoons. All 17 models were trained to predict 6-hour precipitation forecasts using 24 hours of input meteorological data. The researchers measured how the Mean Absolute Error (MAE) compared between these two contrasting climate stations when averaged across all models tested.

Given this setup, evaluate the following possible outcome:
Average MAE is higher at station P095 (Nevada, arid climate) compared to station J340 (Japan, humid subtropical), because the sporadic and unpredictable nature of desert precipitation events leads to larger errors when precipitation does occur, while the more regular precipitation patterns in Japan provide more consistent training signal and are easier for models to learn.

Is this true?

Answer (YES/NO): NO